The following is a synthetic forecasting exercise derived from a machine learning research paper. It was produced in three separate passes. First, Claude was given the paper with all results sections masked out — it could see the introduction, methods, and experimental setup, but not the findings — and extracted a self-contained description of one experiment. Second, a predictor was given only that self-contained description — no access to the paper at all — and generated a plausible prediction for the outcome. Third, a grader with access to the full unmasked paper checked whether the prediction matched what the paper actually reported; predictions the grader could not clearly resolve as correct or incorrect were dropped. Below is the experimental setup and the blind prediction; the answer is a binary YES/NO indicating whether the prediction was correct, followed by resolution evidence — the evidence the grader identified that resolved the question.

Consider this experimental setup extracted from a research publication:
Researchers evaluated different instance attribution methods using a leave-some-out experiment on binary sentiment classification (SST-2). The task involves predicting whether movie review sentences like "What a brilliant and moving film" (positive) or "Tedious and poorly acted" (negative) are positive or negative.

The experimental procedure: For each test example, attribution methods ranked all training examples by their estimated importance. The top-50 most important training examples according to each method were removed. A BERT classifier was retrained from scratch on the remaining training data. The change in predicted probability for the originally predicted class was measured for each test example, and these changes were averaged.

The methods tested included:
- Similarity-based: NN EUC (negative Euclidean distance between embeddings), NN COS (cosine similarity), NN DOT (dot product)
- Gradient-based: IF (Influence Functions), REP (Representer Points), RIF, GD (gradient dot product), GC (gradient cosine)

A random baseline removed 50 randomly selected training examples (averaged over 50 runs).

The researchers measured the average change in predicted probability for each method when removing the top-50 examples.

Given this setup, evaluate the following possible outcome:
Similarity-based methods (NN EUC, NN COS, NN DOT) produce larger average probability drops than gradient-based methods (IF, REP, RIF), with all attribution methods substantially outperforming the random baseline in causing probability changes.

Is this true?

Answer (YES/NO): NO